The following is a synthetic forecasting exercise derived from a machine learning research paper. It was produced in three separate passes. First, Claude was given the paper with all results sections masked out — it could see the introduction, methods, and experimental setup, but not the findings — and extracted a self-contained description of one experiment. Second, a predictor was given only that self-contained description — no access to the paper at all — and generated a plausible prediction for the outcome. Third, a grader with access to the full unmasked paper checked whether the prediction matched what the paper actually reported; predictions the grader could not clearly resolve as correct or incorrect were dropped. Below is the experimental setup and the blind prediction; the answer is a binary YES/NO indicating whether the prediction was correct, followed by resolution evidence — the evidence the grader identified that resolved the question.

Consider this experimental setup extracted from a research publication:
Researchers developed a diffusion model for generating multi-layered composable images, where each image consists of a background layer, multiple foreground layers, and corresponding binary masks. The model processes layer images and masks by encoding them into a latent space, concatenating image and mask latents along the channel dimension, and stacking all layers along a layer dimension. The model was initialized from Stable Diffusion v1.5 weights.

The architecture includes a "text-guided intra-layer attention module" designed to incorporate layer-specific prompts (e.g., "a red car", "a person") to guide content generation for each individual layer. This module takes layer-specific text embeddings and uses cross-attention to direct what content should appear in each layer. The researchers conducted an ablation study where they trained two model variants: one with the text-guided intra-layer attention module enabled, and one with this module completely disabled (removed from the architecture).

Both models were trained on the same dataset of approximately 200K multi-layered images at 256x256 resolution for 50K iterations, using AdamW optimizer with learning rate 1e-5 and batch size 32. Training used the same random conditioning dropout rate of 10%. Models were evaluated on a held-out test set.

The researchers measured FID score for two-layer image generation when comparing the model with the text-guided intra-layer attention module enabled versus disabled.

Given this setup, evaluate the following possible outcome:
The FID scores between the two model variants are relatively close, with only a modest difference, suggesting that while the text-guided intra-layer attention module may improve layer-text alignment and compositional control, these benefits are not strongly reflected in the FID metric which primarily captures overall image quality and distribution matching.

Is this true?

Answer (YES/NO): NO